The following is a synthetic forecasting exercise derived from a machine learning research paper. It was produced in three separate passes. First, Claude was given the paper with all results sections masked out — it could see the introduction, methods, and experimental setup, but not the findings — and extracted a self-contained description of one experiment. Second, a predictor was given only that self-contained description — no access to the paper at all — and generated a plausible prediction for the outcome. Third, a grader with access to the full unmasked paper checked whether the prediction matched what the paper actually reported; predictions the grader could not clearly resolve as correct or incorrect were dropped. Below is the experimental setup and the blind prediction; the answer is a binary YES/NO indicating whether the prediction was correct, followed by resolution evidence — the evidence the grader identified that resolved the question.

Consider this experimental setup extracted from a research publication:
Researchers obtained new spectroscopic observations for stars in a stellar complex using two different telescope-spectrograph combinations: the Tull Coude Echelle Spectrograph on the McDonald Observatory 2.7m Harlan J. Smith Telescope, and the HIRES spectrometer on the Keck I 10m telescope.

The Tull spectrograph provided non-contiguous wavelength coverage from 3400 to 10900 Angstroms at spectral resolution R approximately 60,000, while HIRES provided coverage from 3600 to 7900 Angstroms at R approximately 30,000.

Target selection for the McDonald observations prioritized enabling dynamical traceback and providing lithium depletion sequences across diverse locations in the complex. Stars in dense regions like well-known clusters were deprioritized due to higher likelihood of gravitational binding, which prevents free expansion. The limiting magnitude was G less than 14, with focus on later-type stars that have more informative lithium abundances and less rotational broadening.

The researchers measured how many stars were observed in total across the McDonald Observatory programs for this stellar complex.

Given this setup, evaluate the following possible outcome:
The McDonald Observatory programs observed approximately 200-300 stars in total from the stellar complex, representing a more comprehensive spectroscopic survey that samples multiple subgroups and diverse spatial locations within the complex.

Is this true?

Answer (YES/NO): NO